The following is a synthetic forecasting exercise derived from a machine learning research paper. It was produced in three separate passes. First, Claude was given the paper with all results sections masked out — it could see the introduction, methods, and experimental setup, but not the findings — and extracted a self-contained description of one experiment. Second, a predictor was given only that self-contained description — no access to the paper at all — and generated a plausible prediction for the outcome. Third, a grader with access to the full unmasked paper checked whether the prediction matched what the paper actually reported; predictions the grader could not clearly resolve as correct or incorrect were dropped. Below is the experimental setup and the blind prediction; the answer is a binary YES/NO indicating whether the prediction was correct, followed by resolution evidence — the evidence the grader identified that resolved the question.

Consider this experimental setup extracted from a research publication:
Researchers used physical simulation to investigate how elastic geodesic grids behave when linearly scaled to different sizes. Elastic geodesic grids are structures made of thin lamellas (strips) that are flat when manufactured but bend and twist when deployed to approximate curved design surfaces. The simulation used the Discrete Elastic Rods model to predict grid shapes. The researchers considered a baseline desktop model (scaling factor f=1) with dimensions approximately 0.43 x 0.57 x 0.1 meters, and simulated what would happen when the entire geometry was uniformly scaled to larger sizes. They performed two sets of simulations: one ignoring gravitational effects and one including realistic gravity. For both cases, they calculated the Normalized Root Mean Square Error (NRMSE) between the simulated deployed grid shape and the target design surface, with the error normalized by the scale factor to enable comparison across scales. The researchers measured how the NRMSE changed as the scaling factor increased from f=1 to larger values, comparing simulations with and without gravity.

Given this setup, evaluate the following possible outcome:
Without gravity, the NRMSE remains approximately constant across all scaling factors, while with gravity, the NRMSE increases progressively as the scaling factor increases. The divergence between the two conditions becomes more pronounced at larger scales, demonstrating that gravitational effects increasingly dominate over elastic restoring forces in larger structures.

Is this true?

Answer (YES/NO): NO